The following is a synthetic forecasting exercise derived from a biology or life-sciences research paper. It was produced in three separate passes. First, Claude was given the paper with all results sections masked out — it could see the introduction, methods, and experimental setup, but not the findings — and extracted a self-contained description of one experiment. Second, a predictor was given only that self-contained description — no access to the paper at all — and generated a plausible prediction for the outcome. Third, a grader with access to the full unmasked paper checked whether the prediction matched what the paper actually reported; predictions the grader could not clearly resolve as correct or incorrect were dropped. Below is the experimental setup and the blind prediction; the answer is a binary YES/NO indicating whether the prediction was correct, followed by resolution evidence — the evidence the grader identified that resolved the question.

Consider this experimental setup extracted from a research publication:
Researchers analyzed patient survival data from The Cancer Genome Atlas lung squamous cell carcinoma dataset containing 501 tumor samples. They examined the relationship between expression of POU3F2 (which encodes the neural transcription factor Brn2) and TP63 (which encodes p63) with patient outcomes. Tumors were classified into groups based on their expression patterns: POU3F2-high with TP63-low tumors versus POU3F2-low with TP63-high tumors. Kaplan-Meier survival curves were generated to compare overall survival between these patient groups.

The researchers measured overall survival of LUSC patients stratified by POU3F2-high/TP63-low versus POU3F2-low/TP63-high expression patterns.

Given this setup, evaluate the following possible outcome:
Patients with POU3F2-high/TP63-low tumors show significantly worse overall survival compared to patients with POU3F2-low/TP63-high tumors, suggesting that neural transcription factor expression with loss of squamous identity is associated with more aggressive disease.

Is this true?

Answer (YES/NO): NO